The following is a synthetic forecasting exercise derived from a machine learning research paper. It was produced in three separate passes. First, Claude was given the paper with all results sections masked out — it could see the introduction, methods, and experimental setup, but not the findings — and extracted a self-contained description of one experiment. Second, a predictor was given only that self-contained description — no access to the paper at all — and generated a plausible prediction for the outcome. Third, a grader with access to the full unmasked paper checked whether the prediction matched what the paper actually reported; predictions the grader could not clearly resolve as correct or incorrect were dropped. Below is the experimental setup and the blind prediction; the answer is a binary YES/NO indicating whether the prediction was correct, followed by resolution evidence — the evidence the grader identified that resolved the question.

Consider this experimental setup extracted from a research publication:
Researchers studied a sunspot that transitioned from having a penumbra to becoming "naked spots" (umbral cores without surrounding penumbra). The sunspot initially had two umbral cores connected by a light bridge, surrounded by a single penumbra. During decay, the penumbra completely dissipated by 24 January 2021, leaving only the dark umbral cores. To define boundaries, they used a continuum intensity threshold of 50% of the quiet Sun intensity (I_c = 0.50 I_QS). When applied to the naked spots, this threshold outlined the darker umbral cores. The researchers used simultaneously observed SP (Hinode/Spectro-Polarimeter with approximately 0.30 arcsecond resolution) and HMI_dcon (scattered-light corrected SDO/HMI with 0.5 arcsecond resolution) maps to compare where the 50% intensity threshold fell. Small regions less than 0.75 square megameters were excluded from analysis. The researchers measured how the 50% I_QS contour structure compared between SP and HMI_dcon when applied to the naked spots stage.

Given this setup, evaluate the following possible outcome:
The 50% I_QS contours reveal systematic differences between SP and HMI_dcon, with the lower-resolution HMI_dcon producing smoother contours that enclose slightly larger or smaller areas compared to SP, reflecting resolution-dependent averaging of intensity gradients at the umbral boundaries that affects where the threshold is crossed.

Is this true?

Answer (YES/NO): YES